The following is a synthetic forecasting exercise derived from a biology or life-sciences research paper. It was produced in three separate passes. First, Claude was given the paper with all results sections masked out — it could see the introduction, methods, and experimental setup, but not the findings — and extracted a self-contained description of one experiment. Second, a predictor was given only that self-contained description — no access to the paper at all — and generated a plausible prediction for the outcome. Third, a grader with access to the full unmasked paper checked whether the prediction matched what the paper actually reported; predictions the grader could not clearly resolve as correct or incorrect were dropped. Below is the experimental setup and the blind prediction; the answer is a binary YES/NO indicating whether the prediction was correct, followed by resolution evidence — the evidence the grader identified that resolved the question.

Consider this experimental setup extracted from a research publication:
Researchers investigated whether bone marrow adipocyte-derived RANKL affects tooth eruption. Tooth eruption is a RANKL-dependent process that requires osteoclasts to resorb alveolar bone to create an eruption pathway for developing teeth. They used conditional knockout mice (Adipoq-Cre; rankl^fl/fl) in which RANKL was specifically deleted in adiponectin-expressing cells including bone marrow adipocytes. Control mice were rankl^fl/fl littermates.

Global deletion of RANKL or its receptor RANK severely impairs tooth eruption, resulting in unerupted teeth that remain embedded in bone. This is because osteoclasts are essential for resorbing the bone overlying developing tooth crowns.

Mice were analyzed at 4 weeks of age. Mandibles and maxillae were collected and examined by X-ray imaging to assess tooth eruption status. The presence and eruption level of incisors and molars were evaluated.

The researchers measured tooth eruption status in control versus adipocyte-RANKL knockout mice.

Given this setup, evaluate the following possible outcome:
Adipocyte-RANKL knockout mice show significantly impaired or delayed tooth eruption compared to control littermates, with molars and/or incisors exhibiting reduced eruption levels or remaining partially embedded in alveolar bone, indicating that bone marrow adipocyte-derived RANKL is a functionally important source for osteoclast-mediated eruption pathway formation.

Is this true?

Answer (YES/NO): NO